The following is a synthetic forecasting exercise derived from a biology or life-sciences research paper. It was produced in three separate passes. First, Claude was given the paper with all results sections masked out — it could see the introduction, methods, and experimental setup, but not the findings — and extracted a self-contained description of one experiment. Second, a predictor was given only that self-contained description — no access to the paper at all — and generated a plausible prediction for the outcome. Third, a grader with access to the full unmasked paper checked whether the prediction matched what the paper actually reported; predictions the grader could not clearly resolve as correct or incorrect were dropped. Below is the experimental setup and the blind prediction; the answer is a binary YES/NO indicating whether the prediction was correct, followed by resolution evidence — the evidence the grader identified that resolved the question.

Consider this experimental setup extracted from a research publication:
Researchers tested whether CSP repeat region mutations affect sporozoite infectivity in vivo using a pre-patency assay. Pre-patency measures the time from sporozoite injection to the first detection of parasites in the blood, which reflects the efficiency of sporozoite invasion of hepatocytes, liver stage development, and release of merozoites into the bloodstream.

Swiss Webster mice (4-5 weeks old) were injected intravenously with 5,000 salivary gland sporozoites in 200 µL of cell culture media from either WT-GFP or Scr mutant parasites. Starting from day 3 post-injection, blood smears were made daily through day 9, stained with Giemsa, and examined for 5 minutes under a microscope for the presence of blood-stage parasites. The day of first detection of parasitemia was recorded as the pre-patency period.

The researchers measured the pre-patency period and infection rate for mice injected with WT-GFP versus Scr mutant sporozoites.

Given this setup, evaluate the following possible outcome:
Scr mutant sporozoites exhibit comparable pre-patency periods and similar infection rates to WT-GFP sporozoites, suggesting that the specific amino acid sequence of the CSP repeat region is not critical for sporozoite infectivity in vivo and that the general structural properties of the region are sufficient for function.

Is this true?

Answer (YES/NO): NO